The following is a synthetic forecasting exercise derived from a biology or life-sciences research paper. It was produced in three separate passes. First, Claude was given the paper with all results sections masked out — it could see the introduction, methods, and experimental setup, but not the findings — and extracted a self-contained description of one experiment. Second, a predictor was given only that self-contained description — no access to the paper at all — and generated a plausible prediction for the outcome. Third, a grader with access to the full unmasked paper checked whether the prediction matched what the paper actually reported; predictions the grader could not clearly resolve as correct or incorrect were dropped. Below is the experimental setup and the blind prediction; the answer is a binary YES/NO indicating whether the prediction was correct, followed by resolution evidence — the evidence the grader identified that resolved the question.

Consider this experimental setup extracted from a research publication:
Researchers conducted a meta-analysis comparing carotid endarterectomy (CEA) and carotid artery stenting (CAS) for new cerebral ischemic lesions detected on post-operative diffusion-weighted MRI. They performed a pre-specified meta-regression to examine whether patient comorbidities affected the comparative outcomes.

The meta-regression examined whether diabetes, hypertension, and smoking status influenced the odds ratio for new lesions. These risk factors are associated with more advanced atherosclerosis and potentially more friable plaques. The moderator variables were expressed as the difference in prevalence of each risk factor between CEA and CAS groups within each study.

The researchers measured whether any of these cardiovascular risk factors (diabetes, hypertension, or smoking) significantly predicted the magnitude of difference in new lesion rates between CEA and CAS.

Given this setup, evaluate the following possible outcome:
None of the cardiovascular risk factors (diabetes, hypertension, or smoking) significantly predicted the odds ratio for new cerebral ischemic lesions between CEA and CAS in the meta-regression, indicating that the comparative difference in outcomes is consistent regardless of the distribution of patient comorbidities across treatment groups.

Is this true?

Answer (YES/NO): YES